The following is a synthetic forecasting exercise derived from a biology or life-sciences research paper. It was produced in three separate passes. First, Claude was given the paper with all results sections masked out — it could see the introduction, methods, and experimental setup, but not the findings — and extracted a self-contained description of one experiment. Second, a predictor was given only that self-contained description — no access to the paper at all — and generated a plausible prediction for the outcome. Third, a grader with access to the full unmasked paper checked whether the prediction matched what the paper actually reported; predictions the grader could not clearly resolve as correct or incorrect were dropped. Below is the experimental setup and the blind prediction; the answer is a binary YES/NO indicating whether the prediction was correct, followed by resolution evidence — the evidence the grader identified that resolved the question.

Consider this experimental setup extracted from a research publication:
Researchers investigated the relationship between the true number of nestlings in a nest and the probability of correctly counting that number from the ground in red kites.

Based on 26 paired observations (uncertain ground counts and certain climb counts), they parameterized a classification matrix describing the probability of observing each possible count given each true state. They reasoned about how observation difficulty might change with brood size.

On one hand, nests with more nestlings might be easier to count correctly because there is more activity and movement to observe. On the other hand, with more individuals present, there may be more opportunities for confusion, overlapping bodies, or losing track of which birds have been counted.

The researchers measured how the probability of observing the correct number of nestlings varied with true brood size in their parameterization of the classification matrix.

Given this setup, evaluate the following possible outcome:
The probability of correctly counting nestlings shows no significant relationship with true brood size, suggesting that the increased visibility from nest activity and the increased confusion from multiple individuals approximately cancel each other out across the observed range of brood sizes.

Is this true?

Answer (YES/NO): NO